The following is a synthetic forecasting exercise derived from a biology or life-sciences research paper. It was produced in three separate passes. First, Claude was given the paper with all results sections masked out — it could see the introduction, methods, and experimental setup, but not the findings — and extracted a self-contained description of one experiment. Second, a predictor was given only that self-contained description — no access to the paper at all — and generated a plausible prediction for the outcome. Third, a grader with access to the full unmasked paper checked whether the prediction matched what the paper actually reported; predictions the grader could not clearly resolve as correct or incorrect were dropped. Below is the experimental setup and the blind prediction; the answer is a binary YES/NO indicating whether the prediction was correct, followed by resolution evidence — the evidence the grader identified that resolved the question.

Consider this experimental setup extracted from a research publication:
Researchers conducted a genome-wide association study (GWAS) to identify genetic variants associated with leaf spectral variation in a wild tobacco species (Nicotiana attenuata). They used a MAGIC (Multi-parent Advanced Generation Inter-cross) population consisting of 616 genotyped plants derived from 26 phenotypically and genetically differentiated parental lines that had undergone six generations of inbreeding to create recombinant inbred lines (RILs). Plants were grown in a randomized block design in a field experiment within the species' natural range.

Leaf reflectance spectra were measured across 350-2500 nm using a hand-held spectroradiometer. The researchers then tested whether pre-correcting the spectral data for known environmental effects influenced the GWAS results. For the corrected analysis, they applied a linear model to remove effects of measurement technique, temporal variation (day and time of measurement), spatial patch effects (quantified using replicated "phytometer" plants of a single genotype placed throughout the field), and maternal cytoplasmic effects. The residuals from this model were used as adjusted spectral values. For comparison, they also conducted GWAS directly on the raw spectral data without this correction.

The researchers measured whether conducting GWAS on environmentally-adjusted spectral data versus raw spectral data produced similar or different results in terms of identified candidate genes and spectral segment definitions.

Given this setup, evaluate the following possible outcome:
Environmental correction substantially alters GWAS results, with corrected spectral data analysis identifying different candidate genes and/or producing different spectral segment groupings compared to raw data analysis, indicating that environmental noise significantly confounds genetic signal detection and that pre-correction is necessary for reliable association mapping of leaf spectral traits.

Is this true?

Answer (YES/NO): YES